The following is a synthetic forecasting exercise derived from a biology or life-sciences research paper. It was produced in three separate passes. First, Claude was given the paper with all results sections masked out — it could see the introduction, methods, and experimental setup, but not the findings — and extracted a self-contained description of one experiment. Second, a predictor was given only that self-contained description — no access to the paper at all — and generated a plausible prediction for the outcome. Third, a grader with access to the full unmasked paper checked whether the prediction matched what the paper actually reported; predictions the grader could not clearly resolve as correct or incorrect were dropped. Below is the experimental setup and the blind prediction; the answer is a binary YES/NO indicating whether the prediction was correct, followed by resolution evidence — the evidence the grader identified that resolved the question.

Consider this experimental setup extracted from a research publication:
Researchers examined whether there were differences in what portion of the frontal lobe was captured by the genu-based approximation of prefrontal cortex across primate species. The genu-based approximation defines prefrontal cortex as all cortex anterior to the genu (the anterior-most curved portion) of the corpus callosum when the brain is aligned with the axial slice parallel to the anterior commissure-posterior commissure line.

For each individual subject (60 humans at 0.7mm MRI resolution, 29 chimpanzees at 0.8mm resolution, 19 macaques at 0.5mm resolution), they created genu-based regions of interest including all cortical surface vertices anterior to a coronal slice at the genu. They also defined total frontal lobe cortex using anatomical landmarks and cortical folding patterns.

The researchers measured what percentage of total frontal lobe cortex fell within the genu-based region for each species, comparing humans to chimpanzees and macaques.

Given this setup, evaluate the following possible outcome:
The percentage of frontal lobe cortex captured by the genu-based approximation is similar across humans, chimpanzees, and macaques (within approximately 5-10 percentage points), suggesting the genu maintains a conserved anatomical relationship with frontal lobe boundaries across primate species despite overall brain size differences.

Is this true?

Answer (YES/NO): NO